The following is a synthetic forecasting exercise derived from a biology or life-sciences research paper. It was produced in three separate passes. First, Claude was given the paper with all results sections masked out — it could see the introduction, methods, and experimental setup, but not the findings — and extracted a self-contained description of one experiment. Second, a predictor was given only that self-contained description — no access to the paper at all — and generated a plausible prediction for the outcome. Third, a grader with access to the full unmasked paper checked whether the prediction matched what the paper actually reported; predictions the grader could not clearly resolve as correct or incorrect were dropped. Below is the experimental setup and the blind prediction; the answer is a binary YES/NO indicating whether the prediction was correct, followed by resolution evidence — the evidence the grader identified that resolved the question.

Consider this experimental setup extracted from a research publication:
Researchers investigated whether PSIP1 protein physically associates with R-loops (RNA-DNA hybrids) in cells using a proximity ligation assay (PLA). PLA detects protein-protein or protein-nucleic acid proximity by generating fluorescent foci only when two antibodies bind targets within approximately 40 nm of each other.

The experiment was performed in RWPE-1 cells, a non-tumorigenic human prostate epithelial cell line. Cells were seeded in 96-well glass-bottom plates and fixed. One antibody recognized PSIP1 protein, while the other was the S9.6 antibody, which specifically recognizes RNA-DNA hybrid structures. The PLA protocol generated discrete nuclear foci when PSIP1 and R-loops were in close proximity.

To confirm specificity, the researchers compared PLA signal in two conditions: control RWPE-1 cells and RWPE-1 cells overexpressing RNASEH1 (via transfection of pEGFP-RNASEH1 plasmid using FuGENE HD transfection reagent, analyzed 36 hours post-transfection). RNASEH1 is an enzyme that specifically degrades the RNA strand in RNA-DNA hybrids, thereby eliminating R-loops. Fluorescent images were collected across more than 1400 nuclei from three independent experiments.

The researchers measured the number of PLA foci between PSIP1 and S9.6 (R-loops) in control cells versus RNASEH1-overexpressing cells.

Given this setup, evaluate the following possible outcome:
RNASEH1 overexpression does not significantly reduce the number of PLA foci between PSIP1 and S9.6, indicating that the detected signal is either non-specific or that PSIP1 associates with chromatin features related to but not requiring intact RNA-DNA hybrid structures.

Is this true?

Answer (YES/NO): NO